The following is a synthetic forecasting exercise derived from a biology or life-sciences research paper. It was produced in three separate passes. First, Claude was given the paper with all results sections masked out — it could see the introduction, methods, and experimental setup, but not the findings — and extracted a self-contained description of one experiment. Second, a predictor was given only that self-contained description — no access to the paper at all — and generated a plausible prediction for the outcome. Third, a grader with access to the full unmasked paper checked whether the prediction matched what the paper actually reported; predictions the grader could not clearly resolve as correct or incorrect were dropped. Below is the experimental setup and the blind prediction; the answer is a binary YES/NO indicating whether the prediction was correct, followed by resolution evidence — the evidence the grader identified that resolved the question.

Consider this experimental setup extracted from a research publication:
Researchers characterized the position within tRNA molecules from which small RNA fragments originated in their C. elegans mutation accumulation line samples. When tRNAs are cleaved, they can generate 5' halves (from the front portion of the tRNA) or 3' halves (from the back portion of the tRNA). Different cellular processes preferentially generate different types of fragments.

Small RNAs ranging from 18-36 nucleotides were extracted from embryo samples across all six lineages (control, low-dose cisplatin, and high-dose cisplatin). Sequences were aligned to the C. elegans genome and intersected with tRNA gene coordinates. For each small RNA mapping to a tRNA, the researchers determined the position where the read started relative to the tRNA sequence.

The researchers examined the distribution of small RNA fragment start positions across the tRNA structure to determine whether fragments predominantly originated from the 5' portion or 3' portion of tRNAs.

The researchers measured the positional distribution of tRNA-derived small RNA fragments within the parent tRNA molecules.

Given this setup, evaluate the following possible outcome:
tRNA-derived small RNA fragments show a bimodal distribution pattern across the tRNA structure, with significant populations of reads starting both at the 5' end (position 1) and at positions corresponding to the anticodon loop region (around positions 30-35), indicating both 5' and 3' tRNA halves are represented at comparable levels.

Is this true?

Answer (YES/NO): NO